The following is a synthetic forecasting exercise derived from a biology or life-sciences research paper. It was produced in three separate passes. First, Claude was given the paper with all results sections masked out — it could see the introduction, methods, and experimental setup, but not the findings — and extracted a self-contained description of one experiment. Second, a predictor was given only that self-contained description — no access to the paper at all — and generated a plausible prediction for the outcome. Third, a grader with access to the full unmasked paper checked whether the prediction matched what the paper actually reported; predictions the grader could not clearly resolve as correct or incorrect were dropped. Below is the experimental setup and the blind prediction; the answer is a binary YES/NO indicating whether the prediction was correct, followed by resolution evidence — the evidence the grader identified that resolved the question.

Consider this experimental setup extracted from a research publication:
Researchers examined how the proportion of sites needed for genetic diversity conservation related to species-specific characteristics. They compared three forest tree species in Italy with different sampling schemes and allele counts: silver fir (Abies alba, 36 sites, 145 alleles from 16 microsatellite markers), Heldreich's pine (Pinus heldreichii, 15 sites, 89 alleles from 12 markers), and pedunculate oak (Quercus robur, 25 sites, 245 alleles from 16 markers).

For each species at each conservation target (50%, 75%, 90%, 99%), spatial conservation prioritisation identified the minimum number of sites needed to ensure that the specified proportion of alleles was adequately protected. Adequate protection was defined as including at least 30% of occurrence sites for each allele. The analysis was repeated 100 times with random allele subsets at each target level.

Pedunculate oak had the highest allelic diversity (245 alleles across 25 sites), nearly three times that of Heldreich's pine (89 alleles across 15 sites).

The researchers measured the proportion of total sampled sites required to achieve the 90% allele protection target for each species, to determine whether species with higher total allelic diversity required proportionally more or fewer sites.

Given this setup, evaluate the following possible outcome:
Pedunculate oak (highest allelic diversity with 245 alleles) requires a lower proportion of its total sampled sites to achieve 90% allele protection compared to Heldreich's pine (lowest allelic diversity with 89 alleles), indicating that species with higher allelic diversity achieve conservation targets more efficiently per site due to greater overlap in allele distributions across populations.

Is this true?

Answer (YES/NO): NO